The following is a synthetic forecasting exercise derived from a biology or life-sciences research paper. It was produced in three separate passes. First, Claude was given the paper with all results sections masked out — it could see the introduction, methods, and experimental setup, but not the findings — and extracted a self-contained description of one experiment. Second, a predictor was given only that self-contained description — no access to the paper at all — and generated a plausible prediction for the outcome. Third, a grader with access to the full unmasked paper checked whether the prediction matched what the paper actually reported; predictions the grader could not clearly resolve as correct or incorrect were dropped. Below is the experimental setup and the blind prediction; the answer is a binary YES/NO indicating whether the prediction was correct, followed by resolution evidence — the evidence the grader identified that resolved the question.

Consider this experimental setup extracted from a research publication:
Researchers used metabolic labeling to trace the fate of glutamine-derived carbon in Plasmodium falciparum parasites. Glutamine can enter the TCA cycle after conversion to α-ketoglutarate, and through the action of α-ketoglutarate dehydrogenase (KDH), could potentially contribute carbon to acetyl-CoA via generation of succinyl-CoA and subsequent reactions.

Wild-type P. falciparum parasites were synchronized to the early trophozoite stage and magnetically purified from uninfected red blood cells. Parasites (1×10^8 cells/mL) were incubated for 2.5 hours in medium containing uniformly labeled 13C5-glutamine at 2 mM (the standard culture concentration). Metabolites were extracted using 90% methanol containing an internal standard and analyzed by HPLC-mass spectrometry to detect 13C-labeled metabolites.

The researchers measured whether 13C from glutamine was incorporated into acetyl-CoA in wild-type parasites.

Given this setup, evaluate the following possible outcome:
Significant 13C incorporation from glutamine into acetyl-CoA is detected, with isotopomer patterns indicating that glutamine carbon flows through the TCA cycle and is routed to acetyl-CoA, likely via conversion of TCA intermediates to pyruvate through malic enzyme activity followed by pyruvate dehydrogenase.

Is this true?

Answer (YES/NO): NO